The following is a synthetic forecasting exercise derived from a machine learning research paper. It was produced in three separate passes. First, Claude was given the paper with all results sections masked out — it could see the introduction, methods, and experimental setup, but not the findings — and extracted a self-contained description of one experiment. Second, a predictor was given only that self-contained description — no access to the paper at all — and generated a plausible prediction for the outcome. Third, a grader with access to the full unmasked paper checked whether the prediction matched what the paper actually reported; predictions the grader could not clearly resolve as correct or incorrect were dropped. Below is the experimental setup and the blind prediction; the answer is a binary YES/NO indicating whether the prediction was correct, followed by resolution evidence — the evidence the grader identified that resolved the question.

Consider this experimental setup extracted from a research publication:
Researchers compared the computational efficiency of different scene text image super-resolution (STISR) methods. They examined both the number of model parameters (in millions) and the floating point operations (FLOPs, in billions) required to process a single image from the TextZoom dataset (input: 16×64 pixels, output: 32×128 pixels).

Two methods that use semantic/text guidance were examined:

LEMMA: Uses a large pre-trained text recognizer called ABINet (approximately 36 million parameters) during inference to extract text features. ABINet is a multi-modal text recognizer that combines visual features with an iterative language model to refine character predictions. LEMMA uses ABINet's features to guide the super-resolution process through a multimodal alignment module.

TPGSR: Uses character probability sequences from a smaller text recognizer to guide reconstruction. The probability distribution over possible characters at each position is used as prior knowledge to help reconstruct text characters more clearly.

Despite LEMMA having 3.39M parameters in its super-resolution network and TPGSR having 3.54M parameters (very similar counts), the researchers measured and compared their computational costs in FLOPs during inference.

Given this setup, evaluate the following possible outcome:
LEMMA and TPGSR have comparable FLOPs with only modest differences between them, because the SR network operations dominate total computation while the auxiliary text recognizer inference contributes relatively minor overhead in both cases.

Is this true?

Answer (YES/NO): NO